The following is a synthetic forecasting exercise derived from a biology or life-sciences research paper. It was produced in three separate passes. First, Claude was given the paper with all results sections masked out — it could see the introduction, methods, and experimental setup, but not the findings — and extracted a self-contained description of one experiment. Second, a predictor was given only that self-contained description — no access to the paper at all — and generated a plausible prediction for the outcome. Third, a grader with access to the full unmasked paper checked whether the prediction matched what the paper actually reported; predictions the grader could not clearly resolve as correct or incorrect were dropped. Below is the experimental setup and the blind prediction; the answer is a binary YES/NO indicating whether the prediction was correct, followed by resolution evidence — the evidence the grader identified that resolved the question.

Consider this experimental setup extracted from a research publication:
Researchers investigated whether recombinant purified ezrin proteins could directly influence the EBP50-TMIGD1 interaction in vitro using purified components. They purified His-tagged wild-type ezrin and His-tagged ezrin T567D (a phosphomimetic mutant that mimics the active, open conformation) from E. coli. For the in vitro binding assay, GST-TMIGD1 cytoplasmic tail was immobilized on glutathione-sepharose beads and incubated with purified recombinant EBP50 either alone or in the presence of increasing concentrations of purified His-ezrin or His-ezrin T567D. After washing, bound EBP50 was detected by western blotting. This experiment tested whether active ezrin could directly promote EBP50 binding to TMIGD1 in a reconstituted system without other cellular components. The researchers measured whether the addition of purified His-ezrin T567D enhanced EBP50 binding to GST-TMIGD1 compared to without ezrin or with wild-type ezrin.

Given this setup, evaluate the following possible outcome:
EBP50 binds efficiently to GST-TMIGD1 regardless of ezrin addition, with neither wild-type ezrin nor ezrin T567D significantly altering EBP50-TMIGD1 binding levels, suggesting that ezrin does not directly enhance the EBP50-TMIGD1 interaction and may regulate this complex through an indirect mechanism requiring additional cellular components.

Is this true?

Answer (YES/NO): NO